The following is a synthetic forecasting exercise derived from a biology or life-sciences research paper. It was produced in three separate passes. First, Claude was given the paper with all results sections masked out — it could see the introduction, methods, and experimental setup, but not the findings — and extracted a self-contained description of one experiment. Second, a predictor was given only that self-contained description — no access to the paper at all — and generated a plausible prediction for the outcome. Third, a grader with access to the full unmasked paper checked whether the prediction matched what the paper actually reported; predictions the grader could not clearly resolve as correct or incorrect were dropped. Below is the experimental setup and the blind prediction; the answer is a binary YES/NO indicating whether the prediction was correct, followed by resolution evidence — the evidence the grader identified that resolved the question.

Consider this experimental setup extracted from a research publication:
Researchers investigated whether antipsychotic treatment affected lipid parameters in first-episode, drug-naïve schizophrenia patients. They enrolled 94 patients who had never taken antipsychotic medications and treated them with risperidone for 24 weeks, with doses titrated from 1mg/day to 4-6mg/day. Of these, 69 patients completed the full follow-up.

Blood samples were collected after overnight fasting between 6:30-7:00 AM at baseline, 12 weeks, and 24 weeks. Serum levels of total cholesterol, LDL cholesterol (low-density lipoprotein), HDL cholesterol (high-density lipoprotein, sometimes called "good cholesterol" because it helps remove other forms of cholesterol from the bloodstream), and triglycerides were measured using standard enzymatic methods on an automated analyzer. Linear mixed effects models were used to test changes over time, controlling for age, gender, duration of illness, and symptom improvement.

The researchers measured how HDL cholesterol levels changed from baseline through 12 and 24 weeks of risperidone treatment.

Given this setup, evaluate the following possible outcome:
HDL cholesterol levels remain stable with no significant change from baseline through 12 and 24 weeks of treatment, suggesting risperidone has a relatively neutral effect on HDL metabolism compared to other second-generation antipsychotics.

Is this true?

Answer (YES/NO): NO